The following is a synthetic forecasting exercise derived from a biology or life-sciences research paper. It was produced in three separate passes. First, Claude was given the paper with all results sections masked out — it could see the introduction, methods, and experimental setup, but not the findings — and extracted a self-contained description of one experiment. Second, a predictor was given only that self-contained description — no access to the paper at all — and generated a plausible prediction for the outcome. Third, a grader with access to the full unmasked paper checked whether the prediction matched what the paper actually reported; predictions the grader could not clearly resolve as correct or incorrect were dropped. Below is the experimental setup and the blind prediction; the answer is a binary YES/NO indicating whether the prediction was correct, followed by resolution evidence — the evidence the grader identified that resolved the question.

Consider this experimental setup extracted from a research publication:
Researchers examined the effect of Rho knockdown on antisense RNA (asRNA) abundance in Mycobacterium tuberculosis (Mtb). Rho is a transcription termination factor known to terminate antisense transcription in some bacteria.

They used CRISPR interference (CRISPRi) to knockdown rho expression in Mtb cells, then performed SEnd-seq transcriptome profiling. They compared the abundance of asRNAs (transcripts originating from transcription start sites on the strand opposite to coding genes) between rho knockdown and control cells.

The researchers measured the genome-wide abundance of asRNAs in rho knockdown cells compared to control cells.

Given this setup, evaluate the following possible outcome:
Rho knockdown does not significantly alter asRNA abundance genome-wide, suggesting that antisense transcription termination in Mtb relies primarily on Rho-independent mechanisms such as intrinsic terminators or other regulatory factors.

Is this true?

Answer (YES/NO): NO